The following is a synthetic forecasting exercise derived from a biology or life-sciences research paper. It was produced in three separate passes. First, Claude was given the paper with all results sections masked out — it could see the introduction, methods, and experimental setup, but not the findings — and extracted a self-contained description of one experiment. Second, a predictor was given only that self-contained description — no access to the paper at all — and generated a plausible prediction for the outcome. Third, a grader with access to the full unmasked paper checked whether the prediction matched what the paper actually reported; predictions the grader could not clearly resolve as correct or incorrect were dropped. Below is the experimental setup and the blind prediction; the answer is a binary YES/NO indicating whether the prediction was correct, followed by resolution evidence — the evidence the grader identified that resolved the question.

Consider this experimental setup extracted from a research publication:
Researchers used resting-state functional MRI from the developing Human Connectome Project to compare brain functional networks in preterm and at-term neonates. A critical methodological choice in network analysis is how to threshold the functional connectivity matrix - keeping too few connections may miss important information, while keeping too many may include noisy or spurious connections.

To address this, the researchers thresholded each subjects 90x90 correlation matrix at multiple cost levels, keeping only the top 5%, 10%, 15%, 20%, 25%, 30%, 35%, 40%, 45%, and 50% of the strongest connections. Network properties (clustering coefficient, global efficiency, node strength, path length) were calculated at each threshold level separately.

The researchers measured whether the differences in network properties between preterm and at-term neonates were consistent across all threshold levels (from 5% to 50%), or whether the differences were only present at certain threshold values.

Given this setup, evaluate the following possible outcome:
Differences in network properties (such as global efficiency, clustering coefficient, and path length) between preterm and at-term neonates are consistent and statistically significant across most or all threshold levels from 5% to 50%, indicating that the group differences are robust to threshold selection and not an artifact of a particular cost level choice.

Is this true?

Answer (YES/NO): YES